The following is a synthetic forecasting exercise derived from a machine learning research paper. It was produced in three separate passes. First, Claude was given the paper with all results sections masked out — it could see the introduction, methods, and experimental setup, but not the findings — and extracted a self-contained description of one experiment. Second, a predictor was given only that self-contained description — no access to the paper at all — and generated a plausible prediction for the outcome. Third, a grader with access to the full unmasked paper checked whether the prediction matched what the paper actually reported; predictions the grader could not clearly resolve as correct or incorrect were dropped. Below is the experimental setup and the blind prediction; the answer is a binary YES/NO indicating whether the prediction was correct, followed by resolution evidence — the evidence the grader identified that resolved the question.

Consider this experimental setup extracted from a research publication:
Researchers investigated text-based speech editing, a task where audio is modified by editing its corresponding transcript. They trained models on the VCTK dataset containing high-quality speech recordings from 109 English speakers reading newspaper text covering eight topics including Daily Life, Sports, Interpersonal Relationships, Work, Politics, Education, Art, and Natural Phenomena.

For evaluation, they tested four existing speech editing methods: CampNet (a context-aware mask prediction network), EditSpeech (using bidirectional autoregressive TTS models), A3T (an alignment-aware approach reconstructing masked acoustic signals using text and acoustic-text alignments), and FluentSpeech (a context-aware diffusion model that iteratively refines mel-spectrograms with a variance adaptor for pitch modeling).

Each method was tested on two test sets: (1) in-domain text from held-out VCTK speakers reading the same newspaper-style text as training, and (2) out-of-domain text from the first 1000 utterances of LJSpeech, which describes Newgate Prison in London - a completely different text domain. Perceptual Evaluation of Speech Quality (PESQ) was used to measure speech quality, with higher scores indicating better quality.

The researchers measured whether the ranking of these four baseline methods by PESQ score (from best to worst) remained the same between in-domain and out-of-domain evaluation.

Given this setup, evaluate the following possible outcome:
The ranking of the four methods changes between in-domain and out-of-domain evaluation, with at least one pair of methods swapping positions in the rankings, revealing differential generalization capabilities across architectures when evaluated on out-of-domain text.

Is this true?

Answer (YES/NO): YES